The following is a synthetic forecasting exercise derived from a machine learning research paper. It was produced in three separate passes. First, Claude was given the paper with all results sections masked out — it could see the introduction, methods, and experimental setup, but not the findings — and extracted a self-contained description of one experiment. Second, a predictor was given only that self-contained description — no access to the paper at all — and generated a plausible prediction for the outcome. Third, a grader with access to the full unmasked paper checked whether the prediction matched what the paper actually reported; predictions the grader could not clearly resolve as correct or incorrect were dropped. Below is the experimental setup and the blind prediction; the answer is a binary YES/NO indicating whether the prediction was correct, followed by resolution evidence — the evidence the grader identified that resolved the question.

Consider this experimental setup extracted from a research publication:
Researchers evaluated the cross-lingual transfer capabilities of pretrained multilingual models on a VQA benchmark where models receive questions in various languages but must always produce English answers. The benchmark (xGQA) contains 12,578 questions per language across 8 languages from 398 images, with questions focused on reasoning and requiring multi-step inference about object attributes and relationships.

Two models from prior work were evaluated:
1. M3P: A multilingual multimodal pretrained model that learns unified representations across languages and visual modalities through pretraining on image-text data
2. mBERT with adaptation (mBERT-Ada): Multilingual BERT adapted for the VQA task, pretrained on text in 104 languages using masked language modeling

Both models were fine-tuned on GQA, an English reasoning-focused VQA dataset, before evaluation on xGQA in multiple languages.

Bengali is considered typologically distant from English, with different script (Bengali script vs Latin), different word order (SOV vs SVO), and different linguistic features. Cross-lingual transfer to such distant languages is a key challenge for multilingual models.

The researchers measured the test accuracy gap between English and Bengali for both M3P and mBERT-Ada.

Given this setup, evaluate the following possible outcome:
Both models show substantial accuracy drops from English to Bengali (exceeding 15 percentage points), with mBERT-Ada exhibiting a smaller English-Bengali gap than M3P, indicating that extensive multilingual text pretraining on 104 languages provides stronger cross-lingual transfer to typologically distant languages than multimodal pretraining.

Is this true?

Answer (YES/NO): NO